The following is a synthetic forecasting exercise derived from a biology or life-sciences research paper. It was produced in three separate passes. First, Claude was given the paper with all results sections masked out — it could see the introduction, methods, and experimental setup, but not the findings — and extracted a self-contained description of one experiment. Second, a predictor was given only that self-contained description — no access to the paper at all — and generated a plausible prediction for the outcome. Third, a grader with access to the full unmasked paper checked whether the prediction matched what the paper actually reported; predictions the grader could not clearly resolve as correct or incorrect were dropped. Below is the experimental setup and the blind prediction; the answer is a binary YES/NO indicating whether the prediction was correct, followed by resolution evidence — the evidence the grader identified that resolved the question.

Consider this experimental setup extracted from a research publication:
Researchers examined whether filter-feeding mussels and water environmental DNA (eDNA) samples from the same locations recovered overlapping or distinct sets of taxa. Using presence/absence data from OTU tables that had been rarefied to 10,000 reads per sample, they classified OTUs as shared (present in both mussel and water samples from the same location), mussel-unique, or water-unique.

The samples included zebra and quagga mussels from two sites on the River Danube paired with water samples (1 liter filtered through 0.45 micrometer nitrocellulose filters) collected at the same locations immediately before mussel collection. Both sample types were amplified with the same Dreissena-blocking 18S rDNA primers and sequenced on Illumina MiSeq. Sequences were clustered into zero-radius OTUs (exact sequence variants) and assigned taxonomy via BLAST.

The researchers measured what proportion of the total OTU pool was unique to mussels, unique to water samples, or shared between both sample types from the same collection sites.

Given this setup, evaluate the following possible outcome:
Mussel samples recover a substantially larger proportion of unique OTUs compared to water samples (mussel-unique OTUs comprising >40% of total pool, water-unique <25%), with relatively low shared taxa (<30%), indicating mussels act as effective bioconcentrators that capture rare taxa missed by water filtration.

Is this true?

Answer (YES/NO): NO